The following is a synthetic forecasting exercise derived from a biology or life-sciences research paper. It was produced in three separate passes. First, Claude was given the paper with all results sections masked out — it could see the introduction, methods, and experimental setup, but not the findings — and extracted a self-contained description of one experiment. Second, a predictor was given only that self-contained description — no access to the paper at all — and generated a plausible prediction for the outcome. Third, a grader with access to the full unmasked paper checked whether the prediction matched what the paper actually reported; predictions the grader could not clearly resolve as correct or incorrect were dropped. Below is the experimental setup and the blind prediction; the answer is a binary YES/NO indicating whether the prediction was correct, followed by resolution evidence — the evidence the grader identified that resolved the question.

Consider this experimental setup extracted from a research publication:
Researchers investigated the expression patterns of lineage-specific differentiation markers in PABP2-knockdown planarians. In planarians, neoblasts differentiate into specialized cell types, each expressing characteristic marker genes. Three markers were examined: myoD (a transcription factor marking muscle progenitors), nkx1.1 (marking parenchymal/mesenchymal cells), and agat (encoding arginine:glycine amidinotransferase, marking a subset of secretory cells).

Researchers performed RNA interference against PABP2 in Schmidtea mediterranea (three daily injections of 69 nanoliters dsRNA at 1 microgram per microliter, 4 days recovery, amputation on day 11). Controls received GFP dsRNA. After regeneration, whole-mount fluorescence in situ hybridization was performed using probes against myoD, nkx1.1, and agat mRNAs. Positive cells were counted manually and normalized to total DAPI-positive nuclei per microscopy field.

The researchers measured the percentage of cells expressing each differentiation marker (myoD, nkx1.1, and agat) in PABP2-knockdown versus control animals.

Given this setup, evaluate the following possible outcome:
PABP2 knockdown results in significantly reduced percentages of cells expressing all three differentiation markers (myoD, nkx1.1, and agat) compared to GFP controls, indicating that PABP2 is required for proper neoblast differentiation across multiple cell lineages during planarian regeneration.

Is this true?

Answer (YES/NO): NO